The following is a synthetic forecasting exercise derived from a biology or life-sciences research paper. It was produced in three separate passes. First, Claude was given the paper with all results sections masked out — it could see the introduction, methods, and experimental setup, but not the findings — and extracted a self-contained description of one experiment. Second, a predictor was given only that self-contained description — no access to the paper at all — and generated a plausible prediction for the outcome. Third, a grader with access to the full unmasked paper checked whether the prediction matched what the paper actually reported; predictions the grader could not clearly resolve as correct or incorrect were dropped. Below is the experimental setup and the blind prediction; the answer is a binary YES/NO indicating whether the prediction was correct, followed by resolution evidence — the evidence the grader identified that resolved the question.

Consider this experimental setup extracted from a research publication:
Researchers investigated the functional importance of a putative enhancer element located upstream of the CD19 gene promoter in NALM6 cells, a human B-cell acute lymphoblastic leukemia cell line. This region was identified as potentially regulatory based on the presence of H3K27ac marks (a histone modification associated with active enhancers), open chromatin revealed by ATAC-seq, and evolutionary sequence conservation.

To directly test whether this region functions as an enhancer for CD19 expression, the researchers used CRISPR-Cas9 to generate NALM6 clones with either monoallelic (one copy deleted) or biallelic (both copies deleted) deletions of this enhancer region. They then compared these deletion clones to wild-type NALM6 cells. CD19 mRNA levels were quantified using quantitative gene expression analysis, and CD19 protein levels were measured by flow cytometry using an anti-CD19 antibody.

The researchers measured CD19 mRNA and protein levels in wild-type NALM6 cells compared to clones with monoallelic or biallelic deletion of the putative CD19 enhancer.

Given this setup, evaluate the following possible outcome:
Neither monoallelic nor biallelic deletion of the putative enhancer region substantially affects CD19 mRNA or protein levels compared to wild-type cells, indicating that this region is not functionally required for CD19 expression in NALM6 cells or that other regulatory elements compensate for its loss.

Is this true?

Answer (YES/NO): NO